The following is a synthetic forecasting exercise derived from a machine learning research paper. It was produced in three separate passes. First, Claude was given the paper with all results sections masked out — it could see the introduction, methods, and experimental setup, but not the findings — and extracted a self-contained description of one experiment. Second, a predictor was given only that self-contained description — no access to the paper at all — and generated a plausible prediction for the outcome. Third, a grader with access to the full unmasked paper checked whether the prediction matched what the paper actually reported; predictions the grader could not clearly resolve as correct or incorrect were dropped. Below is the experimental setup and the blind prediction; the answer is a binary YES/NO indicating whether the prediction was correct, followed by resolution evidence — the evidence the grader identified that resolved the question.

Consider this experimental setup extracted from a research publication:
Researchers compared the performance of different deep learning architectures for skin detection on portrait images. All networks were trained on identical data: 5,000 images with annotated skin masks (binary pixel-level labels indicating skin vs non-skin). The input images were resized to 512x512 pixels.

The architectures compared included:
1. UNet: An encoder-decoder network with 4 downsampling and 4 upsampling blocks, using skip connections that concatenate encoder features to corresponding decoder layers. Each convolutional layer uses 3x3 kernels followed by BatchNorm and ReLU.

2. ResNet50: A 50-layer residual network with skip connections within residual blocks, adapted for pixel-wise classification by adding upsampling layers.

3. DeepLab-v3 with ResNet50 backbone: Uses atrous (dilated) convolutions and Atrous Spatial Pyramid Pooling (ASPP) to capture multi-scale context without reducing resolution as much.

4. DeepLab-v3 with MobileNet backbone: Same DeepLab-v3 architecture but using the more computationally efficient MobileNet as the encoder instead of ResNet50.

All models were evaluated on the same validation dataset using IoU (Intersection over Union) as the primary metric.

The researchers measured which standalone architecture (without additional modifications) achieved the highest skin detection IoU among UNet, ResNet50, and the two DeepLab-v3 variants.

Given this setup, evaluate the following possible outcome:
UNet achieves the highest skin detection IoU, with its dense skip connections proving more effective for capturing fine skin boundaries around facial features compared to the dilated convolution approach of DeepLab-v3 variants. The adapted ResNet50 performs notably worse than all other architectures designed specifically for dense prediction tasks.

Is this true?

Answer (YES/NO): NO